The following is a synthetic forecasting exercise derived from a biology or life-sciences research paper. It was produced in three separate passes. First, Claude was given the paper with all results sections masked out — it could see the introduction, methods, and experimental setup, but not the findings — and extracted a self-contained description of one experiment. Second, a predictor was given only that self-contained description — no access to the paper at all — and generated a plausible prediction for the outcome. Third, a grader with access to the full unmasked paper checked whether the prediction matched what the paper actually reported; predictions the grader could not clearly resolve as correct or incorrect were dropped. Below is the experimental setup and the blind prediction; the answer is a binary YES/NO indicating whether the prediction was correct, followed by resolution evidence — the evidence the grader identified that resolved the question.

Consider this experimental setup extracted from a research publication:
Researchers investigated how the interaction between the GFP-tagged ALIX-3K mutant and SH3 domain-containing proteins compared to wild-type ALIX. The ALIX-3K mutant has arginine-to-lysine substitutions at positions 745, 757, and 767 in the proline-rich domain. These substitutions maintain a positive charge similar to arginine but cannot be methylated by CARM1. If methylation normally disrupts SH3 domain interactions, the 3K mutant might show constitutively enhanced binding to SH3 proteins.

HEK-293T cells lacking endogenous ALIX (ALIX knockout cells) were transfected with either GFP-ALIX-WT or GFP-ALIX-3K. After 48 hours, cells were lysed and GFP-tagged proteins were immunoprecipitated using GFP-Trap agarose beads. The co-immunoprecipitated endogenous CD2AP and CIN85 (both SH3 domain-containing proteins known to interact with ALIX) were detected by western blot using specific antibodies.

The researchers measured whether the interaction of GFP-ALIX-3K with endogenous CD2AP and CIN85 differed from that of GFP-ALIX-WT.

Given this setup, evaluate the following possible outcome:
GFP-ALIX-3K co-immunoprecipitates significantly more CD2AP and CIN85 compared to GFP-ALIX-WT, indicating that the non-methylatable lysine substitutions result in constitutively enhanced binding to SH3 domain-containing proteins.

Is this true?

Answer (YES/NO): NO